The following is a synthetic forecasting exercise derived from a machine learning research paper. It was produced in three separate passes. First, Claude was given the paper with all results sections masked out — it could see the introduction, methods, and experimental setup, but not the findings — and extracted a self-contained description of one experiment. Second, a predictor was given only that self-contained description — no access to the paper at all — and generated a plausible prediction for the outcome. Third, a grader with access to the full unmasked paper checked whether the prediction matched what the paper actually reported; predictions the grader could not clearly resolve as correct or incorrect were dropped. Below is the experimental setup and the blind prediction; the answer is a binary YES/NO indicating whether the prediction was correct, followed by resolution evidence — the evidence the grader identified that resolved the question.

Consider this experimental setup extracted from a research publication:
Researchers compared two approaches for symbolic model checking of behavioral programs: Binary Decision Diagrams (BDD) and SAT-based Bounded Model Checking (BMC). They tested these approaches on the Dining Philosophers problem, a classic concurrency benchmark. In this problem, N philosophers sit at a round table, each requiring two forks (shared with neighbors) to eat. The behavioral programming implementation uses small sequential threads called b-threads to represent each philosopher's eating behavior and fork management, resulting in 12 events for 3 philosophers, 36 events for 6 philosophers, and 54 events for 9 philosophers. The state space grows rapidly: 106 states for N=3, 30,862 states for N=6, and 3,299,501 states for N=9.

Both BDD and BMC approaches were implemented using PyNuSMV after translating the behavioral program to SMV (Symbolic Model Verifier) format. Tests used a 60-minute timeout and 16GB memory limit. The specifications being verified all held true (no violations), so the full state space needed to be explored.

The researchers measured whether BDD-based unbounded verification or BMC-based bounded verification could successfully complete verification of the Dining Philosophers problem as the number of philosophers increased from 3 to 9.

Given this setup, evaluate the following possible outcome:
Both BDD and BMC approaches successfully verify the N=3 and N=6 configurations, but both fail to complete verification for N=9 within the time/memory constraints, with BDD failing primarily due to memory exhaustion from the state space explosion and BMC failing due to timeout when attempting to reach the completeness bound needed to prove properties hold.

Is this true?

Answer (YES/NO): NO